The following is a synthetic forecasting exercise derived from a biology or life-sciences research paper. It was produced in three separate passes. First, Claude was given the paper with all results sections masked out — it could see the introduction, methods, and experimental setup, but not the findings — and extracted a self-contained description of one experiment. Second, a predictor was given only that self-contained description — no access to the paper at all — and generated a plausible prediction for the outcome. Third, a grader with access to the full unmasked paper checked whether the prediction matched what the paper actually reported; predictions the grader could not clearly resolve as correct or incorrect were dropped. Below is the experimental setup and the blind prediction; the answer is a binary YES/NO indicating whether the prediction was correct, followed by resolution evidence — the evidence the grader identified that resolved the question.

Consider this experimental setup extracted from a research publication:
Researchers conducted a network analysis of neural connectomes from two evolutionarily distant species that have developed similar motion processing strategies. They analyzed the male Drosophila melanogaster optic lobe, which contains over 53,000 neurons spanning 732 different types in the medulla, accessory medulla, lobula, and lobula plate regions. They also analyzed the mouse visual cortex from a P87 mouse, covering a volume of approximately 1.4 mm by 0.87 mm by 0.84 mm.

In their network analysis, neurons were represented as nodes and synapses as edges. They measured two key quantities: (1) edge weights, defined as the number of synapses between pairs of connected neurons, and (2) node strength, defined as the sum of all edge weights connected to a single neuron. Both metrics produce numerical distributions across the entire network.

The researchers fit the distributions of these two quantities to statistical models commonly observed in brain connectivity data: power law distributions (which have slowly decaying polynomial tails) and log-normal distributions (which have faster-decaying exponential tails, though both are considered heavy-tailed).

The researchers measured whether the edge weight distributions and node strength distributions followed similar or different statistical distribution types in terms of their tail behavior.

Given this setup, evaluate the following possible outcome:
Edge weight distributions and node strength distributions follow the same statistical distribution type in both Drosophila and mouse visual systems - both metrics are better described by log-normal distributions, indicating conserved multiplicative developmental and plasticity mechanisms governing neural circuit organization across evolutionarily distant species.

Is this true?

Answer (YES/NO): NO